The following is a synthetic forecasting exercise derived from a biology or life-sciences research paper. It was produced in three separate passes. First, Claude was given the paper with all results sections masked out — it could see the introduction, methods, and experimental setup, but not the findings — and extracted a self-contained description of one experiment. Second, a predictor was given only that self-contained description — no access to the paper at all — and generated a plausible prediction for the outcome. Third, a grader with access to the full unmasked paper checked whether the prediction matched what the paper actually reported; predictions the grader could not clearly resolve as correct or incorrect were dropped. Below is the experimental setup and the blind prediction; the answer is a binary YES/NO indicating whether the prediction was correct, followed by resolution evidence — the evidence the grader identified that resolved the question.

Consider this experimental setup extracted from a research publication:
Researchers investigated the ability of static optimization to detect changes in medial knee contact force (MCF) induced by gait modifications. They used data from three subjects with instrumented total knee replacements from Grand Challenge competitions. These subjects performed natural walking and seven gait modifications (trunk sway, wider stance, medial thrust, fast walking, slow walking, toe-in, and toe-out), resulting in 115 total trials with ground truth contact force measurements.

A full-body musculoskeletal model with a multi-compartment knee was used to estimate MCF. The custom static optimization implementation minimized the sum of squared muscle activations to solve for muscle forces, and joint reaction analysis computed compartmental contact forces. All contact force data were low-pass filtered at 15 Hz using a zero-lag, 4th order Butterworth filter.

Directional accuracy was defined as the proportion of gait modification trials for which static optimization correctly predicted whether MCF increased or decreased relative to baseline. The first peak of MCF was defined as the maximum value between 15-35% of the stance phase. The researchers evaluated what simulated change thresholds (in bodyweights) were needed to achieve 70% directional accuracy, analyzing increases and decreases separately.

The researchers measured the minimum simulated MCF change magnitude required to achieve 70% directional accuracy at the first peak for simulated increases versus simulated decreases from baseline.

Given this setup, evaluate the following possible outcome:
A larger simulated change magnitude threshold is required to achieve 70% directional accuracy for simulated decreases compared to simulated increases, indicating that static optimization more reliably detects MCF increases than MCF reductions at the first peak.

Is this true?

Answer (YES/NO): YES